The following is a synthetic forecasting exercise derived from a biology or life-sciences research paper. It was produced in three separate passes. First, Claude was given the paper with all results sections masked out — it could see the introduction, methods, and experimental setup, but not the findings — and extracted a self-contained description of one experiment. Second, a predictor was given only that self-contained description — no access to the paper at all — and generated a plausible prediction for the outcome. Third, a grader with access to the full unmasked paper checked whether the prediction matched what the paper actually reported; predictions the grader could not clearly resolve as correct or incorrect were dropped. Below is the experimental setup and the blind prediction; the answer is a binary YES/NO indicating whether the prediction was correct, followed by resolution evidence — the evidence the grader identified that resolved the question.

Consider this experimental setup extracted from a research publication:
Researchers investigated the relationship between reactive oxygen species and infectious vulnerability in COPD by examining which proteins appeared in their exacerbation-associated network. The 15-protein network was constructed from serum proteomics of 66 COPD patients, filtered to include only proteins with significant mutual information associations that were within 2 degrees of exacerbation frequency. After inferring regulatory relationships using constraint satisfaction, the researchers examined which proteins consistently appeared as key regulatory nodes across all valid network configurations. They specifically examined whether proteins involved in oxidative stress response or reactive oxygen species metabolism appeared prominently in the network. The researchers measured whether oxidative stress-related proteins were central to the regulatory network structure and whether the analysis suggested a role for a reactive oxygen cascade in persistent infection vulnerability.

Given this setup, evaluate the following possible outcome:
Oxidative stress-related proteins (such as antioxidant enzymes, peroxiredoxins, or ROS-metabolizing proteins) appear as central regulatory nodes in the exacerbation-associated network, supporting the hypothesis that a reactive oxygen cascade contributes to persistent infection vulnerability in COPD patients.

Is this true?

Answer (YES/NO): YES